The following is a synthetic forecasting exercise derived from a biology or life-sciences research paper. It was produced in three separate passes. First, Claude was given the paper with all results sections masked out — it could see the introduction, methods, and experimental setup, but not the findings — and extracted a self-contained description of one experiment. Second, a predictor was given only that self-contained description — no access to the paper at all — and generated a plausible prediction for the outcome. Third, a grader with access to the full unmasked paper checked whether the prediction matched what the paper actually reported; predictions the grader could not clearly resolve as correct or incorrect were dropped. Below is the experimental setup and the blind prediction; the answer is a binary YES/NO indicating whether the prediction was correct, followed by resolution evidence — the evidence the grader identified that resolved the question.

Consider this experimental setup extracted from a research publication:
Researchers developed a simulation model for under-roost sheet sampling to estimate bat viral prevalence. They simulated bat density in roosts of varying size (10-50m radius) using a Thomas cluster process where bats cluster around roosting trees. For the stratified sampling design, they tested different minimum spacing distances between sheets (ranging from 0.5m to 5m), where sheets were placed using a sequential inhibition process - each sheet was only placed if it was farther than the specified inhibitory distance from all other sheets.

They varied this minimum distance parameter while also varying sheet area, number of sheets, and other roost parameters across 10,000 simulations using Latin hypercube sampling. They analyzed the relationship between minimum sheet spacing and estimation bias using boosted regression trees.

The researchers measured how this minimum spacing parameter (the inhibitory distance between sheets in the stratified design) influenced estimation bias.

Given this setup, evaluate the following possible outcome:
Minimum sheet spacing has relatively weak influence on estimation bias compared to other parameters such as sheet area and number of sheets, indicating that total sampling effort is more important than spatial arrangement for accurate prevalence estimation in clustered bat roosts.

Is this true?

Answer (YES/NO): NO